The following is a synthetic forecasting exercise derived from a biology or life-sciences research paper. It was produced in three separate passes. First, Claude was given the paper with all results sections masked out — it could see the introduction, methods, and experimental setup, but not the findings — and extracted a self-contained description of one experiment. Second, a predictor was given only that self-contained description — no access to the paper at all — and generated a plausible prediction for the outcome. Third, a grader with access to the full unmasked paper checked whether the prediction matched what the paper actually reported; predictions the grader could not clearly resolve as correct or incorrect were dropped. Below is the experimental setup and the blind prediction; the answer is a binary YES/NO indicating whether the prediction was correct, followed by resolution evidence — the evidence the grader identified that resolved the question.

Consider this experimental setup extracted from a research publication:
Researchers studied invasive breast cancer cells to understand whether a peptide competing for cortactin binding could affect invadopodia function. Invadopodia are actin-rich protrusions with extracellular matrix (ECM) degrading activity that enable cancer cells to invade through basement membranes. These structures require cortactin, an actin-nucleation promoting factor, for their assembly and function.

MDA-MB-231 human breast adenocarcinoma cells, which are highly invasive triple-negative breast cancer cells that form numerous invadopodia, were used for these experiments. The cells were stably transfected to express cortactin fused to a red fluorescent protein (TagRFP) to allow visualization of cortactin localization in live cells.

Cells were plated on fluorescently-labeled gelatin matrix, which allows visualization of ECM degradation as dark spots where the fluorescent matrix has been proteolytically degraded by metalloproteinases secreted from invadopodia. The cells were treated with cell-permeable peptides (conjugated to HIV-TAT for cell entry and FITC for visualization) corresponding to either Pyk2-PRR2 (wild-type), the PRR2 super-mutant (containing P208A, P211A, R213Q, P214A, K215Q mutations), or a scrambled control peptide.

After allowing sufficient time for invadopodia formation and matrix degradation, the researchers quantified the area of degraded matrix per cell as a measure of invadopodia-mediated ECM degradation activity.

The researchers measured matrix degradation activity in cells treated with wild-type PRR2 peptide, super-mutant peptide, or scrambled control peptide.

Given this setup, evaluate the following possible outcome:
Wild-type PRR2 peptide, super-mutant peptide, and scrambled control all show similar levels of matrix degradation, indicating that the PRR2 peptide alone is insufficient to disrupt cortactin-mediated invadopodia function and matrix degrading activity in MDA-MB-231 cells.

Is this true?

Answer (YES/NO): NO